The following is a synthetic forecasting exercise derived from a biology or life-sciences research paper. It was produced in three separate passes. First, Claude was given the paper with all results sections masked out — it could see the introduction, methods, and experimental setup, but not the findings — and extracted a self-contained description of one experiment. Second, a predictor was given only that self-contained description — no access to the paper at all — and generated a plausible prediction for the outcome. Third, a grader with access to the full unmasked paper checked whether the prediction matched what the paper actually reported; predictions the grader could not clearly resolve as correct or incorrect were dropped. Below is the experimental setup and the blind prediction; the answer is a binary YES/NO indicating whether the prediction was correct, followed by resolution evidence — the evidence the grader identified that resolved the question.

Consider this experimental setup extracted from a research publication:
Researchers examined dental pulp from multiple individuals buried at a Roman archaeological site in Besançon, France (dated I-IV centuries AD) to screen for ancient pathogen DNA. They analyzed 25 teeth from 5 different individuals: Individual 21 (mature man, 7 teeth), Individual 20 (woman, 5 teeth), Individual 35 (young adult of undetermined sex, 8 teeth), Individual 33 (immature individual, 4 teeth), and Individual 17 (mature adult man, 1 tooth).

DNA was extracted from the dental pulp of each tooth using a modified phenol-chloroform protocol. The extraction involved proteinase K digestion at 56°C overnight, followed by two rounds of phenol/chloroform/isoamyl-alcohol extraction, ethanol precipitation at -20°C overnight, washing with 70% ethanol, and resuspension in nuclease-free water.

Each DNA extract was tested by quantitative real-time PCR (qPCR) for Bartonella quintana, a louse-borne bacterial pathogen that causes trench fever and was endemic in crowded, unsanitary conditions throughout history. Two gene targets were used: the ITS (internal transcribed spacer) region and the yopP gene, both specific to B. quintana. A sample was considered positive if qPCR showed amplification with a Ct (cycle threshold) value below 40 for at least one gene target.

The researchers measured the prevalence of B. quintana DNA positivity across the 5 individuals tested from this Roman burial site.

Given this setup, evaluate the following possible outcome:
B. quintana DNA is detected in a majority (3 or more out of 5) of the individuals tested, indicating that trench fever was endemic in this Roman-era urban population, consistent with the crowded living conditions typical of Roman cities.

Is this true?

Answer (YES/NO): NO